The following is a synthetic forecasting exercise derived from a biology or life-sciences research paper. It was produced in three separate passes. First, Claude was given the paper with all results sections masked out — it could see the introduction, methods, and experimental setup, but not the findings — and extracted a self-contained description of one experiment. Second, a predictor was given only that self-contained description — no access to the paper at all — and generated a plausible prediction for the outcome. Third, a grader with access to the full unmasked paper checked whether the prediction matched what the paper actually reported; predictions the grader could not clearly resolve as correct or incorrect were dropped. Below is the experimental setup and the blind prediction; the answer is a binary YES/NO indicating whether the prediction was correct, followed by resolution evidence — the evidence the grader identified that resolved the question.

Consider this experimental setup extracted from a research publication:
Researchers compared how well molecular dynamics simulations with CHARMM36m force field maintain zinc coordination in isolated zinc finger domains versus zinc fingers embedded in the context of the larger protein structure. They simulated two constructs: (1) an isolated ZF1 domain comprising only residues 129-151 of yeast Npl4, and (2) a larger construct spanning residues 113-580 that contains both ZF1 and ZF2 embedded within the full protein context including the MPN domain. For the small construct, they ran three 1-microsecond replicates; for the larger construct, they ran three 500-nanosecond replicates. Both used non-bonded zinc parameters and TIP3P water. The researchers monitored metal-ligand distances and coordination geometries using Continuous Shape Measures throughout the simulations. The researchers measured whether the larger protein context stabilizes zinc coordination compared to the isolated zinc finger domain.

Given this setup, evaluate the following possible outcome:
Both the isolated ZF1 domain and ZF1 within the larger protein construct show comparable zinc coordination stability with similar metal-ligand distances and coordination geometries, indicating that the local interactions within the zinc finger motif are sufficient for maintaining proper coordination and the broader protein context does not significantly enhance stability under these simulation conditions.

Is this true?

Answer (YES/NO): NO